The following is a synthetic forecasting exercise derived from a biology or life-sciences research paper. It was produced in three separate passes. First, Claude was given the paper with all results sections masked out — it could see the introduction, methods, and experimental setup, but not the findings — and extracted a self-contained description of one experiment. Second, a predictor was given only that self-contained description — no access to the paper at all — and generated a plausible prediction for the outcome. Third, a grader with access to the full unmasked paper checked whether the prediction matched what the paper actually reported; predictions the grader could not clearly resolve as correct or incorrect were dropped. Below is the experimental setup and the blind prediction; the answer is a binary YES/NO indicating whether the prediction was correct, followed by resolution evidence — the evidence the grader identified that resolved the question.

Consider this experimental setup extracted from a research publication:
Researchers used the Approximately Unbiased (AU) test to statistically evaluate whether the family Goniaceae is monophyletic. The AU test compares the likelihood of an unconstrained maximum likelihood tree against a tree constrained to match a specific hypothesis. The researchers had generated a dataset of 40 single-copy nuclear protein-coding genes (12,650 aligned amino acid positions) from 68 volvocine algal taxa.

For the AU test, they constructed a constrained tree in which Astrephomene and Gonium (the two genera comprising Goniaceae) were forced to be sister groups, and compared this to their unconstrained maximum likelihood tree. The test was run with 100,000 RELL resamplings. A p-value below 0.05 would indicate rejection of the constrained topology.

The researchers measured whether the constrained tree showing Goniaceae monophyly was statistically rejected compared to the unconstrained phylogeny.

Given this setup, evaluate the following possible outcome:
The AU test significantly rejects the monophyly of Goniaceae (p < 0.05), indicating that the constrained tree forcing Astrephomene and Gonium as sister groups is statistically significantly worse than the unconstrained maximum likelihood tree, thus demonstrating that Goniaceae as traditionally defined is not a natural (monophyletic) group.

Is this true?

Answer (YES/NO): YES